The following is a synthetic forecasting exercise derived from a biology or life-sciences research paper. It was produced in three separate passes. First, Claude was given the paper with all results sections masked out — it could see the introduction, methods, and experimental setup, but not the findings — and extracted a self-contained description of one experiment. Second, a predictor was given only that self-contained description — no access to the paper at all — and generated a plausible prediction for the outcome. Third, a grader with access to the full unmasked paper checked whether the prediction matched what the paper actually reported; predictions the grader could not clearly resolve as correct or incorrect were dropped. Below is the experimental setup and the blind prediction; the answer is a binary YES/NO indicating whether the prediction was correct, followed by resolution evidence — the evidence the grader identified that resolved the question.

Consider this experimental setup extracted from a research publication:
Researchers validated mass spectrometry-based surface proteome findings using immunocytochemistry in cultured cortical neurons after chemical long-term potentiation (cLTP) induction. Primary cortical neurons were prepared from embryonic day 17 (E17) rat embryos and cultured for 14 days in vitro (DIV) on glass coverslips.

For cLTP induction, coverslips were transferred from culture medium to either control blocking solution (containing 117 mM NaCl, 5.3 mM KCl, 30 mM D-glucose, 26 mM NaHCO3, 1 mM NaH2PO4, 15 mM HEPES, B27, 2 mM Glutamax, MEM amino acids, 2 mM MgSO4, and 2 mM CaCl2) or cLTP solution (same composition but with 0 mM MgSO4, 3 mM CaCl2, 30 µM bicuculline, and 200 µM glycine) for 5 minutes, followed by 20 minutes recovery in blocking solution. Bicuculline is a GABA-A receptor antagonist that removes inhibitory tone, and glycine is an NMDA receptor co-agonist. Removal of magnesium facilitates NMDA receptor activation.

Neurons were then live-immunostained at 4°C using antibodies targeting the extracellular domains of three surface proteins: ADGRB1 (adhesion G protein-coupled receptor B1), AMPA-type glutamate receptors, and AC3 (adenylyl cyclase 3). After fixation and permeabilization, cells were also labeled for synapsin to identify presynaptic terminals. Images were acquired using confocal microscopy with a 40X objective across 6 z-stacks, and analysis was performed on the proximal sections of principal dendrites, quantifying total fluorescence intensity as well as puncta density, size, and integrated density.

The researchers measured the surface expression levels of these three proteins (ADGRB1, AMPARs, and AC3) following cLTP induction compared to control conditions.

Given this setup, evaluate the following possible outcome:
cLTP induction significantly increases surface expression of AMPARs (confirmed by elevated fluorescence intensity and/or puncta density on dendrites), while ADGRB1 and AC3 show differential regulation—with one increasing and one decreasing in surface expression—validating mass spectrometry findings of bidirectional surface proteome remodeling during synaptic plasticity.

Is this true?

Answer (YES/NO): NO